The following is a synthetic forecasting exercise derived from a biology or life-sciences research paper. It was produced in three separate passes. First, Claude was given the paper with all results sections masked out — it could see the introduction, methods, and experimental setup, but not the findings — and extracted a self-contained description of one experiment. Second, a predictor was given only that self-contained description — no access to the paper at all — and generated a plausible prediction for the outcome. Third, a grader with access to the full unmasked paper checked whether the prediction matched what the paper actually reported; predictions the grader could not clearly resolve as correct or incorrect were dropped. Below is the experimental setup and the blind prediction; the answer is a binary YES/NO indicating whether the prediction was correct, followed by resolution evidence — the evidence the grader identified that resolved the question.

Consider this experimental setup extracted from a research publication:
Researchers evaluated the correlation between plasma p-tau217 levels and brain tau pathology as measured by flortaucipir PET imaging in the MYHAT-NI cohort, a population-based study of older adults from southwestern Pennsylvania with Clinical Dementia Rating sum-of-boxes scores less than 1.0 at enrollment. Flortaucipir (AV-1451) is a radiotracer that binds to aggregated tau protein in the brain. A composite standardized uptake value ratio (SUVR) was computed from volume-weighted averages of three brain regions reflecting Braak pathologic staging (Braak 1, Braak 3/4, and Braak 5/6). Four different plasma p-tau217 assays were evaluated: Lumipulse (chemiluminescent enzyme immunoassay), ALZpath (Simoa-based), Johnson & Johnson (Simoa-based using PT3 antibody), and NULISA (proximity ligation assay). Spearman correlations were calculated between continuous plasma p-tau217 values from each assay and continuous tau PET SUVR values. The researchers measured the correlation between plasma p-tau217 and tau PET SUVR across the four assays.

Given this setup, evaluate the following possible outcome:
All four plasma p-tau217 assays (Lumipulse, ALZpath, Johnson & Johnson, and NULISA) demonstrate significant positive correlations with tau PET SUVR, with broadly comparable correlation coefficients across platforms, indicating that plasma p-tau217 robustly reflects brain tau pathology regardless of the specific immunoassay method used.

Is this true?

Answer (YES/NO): NO